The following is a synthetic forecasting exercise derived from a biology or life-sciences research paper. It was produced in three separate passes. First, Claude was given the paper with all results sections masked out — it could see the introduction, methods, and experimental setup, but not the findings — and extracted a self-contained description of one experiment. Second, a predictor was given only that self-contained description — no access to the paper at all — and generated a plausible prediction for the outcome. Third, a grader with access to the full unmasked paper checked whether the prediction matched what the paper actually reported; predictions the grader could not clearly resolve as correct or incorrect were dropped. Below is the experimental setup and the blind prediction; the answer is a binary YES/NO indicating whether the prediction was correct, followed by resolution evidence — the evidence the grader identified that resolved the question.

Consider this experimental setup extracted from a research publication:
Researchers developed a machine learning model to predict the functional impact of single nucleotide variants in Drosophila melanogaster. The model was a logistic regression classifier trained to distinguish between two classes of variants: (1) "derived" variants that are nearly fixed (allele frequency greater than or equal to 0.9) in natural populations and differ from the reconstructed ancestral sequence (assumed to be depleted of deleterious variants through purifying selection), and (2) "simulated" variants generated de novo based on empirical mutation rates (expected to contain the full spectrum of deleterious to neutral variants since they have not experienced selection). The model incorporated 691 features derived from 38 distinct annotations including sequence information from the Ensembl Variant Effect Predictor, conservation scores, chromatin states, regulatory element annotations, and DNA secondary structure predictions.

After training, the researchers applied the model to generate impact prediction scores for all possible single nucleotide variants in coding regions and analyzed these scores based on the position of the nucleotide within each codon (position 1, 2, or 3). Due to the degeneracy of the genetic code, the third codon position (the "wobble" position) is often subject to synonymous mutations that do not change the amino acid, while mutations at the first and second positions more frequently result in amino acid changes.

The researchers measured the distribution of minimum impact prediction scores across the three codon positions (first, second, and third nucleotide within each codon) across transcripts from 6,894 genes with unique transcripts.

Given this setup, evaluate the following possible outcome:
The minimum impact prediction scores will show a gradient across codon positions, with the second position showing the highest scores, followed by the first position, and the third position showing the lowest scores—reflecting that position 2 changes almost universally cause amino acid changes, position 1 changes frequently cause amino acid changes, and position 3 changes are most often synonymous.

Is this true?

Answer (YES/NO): YES